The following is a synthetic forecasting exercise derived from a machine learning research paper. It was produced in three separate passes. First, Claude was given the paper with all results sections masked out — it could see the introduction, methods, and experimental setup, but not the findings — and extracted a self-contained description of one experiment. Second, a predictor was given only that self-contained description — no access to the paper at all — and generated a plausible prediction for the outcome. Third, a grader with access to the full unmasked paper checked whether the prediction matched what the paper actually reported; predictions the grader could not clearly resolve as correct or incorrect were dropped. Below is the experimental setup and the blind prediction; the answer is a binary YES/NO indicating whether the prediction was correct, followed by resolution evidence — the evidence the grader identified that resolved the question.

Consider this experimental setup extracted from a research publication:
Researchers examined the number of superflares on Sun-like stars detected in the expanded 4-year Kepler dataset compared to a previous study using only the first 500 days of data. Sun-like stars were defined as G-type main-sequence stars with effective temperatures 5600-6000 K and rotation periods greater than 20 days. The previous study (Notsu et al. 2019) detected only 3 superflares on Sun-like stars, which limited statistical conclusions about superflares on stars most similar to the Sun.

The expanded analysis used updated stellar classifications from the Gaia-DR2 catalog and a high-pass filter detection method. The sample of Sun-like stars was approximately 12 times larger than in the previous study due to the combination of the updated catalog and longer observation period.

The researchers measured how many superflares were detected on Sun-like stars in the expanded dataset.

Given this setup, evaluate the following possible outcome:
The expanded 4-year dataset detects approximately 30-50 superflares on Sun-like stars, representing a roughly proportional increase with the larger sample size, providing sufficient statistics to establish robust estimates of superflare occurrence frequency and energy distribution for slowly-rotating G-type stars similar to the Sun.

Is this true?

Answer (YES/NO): NO